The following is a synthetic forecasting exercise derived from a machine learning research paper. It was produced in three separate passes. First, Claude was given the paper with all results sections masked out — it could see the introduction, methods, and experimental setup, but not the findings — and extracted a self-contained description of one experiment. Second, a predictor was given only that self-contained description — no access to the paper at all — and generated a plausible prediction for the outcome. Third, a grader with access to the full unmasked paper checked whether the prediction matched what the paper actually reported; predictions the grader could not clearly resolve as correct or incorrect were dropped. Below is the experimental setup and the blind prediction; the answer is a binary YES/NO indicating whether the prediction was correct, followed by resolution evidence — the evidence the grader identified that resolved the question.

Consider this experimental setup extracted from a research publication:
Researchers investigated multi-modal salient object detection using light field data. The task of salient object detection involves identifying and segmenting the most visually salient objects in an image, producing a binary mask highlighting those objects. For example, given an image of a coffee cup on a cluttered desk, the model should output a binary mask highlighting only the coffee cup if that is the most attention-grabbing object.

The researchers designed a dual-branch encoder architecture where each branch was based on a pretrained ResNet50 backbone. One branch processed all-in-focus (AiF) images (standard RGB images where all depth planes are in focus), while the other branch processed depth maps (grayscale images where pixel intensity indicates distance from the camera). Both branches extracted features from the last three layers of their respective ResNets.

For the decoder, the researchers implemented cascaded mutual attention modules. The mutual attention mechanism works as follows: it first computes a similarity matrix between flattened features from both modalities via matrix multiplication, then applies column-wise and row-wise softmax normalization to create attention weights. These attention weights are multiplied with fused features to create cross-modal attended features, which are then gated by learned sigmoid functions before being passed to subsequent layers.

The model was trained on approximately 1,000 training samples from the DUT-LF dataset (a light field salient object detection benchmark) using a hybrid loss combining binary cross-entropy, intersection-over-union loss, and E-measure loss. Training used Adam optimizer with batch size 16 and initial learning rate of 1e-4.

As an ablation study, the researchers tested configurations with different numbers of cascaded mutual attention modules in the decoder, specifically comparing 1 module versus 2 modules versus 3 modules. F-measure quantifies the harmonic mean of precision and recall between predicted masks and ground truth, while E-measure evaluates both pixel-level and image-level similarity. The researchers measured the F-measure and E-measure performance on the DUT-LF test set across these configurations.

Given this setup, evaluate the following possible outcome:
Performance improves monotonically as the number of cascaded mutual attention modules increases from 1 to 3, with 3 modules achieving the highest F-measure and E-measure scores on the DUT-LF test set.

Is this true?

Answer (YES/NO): NO